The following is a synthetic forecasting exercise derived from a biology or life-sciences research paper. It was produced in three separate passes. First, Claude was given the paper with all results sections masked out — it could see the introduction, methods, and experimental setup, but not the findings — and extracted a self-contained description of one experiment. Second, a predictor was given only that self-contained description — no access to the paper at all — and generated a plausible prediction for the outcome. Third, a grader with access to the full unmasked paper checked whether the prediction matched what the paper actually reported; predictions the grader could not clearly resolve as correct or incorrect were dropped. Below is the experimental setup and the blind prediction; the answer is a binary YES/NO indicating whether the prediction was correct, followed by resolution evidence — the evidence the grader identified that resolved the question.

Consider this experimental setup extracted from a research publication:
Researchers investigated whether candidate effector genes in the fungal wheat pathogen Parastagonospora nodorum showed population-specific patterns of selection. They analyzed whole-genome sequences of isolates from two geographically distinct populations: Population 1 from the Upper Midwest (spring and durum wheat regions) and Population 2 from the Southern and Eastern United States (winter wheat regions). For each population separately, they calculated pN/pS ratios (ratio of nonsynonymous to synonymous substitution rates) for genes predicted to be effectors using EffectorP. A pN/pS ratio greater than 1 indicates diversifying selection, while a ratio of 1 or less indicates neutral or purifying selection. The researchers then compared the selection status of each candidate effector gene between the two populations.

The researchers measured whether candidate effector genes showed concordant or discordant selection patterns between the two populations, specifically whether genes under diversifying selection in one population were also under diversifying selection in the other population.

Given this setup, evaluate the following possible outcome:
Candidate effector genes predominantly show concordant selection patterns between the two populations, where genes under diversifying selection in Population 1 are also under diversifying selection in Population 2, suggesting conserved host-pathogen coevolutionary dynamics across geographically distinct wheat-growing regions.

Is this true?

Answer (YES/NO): NO